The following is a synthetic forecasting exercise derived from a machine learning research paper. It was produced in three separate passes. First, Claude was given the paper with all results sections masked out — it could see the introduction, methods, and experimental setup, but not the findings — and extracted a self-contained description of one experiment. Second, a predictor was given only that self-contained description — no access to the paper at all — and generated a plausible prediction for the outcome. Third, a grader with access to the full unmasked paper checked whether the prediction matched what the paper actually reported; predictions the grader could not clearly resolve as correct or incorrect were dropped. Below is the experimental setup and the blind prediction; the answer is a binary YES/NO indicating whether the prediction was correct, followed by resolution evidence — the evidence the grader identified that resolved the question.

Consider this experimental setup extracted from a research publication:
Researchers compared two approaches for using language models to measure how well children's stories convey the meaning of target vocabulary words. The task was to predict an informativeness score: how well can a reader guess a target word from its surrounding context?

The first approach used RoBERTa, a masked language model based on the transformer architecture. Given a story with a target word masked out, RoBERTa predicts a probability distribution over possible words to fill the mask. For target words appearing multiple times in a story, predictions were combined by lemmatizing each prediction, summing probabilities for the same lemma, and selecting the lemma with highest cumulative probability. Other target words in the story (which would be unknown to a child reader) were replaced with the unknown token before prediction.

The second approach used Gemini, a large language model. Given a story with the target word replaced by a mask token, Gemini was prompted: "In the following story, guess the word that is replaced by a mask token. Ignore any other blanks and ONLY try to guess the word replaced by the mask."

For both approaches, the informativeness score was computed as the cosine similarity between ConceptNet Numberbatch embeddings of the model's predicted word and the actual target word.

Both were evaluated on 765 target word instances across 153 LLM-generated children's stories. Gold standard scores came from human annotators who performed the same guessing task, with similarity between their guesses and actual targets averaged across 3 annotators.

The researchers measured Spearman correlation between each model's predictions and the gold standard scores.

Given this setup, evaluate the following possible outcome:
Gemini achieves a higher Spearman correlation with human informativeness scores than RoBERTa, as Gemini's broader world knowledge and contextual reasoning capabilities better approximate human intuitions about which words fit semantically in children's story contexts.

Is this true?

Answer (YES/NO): YES